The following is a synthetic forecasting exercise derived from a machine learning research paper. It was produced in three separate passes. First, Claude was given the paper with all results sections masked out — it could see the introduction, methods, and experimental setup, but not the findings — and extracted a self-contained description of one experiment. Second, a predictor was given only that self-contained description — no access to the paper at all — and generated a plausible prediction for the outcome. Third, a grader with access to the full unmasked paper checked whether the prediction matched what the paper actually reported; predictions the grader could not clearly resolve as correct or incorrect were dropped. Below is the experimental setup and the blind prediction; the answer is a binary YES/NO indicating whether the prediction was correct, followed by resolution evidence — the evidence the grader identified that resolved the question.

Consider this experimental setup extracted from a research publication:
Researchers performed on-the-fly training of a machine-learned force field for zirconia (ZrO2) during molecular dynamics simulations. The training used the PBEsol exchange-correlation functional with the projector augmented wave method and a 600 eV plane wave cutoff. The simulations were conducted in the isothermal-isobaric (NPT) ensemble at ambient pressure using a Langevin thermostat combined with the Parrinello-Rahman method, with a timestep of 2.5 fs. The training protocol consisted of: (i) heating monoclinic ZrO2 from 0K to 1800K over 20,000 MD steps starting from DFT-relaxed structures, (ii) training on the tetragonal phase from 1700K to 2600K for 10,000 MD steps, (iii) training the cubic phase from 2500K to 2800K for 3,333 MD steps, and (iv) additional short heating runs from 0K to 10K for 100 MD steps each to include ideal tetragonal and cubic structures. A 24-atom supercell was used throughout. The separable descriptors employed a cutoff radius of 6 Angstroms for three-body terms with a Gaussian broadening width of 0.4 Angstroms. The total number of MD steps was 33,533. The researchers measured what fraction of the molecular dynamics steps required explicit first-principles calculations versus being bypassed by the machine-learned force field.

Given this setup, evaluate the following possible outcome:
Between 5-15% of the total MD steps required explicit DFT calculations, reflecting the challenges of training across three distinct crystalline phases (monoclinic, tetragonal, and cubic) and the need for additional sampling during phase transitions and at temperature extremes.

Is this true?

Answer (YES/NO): NO